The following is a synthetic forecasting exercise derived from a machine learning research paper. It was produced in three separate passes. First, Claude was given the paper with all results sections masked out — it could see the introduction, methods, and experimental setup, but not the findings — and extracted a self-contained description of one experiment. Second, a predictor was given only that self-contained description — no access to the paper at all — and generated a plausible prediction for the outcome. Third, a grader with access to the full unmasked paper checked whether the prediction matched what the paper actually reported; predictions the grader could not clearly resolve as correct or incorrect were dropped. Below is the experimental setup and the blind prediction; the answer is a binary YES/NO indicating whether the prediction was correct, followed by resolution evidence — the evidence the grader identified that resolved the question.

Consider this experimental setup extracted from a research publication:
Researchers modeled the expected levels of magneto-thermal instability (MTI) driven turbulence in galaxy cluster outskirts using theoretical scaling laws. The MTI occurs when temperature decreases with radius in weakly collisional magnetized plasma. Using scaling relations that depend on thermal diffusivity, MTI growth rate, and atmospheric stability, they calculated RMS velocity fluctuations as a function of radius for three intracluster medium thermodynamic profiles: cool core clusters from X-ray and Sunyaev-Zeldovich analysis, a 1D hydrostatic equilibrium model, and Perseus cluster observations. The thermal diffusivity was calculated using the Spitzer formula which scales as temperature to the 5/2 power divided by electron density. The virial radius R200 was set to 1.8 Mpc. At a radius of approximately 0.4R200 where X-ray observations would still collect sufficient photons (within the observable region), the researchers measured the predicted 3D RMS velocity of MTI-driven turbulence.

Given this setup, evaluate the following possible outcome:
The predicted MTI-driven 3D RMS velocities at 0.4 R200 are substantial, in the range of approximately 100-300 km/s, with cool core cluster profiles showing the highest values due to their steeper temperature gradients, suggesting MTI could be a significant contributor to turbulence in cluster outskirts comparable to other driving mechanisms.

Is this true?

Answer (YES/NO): NO